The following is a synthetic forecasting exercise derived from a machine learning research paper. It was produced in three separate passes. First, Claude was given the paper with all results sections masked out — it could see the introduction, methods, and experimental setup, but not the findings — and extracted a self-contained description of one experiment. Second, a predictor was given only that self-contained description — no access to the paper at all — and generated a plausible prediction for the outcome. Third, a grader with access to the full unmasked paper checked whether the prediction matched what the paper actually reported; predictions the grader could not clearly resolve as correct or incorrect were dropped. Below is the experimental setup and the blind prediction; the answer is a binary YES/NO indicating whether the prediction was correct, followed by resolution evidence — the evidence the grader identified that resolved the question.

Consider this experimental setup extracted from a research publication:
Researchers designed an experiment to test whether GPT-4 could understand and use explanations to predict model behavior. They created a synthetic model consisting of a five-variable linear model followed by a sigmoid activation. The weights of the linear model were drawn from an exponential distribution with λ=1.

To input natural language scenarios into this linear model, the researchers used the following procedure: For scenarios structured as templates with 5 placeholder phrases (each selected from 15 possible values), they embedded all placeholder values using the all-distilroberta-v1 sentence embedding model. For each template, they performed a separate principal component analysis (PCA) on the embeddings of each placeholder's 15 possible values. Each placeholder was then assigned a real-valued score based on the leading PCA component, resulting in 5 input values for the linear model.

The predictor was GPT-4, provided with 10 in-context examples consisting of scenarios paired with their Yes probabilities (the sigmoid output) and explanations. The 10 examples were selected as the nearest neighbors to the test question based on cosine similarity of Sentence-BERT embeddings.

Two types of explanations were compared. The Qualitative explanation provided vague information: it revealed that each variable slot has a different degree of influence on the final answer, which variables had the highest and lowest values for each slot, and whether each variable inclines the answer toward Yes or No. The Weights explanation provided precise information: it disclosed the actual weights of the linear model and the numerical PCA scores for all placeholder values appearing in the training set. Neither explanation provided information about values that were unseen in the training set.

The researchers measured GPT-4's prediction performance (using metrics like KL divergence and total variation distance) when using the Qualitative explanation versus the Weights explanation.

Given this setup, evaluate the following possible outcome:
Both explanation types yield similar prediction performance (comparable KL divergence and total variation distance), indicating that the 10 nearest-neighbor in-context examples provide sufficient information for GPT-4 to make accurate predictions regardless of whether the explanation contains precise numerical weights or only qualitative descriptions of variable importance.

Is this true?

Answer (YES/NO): NO